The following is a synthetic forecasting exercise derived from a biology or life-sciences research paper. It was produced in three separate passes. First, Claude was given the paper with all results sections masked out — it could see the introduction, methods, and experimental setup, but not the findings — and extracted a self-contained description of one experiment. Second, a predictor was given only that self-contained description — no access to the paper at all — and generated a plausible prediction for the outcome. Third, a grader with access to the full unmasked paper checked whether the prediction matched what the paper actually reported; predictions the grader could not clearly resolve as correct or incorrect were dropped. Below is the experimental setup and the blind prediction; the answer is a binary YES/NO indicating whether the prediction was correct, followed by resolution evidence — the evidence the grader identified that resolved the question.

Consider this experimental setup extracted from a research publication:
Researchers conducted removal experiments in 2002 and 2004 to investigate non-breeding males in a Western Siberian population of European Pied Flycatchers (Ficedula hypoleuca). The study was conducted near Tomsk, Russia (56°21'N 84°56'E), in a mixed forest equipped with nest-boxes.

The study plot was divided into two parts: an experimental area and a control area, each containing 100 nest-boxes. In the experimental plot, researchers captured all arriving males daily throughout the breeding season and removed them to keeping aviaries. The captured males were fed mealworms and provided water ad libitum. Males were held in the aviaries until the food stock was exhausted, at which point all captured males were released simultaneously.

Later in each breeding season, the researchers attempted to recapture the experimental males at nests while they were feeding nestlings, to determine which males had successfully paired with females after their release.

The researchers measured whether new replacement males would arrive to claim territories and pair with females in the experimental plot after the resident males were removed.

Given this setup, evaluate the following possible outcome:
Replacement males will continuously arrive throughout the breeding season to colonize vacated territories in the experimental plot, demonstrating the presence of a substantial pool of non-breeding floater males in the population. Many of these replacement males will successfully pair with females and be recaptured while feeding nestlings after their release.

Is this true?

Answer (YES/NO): YES